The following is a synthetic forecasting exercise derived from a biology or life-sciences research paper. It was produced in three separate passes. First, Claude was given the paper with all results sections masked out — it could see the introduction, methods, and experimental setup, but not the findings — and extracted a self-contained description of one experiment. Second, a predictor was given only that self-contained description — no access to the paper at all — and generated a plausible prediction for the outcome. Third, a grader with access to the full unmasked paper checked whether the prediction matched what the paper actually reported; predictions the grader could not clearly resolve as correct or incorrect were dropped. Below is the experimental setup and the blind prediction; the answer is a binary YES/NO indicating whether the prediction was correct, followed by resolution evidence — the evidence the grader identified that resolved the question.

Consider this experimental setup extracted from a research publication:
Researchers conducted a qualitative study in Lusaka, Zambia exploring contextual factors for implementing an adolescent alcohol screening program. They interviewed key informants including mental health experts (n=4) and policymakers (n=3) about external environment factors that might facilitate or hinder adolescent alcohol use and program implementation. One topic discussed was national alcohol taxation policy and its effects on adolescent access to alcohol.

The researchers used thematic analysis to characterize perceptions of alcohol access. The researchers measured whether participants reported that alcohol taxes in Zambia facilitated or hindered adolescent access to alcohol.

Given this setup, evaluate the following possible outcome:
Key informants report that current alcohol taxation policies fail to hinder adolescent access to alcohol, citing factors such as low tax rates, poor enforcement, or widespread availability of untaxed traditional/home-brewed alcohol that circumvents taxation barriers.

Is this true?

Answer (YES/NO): YES